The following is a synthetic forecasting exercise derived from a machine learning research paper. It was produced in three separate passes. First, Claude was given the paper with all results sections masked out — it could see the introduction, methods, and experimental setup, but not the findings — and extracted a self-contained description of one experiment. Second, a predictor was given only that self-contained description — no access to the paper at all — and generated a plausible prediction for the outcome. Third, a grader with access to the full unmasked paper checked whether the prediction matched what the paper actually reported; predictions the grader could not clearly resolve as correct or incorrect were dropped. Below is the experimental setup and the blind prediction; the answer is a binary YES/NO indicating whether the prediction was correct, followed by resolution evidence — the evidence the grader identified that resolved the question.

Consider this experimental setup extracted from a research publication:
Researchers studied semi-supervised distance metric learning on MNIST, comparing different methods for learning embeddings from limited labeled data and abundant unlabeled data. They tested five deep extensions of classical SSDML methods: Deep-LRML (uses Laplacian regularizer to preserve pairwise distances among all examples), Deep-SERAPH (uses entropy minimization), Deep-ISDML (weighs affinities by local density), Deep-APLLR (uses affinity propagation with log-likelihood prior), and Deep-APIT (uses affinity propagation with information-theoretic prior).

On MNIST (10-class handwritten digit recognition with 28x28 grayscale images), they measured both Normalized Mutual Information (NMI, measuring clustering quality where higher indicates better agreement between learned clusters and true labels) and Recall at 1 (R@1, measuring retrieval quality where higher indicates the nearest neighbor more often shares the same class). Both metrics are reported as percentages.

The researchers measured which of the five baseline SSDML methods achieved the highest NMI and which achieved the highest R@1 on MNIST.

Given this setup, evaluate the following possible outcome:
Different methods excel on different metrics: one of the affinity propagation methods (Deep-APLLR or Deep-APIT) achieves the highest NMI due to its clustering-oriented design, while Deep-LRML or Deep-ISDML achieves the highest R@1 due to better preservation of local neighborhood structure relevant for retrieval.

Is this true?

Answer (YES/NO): NO